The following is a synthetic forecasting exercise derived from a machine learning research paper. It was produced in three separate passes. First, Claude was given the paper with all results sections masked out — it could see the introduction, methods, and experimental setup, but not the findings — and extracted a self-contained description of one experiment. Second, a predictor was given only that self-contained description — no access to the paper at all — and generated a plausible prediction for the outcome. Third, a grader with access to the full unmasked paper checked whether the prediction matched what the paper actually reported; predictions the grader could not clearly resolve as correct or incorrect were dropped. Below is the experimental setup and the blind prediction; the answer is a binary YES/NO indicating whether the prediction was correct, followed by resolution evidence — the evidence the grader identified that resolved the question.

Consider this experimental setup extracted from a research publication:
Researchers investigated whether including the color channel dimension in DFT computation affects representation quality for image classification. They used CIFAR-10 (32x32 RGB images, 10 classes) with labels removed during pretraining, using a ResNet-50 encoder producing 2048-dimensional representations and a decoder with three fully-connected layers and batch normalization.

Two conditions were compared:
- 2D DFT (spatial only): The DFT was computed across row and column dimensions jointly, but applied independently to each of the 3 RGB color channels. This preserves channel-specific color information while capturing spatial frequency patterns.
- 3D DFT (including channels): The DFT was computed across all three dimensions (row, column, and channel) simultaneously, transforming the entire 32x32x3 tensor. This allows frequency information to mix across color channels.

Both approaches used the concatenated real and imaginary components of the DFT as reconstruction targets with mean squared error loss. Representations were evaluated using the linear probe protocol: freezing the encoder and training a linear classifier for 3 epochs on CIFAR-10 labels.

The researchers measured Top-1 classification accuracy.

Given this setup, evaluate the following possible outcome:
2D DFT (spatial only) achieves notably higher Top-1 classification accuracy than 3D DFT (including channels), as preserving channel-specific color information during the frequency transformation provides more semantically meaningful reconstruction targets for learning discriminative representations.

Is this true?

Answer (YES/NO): YES